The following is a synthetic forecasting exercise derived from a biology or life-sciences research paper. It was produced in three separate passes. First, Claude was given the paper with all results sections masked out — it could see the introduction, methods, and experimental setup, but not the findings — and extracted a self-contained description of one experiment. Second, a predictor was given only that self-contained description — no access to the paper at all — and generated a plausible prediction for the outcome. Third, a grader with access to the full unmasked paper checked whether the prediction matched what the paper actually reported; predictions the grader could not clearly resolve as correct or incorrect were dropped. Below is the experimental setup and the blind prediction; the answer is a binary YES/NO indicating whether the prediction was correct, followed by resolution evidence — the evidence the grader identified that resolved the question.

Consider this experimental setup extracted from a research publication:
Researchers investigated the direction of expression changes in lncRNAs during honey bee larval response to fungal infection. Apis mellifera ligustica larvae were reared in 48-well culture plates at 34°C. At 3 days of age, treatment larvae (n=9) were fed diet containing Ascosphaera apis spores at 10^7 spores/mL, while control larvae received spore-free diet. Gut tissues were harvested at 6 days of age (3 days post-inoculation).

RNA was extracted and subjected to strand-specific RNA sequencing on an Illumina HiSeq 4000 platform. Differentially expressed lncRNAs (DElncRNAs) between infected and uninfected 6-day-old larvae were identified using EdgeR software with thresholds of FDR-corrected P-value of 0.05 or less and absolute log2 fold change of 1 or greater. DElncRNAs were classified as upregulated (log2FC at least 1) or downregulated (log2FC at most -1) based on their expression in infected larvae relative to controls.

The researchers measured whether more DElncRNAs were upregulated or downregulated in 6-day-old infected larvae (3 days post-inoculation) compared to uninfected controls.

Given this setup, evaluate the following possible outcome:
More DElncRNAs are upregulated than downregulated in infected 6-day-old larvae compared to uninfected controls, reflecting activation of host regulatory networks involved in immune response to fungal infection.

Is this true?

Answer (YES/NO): YES